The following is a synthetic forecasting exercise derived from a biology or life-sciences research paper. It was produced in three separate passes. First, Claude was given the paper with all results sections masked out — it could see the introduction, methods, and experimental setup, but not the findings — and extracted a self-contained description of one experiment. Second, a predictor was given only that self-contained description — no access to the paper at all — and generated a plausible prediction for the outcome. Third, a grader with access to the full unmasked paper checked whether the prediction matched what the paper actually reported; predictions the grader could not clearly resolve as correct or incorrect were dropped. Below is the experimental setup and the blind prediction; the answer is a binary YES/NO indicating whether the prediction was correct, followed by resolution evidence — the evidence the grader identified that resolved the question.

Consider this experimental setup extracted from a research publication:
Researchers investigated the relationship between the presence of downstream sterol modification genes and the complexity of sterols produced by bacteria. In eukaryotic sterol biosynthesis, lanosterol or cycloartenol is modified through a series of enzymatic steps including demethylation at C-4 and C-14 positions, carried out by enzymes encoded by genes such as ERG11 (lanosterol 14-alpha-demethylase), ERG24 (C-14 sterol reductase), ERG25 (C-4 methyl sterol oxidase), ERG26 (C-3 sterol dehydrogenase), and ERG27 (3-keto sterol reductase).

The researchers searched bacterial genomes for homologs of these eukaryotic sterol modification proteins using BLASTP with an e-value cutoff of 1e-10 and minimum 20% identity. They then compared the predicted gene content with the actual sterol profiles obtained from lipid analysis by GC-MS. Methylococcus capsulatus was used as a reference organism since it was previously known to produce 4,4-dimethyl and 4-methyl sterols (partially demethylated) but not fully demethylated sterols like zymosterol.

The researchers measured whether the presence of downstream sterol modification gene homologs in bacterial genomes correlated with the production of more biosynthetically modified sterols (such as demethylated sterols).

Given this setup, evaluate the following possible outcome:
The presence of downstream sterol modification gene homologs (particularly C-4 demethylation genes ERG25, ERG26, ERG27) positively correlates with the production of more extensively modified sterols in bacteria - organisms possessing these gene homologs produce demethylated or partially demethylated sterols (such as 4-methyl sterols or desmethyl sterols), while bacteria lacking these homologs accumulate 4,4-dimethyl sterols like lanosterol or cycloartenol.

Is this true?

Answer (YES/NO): NO